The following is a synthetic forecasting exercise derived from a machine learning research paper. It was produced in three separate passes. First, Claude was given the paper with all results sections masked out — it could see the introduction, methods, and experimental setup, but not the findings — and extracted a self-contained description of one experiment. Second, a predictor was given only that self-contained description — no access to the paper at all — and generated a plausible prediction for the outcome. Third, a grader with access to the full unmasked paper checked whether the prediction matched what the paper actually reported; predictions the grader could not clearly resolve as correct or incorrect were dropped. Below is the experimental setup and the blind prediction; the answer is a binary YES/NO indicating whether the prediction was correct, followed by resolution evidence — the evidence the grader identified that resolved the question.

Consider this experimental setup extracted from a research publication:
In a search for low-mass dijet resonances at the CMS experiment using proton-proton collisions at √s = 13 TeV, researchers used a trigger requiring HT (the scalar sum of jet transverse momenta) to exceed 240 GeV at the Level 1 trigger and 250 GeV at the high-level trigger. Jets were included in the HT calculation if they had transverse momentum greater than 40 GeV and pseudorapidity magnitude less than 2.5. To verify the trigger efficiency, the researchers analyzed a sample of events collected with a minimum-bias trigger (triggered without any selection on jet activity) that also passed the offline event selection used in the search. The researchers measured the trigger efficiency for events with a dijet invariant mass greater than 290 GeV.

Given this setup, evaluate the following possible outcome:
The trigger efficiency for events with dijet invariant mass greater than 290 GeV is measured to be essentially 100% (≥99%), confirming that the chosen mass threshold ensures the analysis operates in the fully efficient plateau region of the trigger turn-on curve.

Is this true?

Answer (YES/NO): YES